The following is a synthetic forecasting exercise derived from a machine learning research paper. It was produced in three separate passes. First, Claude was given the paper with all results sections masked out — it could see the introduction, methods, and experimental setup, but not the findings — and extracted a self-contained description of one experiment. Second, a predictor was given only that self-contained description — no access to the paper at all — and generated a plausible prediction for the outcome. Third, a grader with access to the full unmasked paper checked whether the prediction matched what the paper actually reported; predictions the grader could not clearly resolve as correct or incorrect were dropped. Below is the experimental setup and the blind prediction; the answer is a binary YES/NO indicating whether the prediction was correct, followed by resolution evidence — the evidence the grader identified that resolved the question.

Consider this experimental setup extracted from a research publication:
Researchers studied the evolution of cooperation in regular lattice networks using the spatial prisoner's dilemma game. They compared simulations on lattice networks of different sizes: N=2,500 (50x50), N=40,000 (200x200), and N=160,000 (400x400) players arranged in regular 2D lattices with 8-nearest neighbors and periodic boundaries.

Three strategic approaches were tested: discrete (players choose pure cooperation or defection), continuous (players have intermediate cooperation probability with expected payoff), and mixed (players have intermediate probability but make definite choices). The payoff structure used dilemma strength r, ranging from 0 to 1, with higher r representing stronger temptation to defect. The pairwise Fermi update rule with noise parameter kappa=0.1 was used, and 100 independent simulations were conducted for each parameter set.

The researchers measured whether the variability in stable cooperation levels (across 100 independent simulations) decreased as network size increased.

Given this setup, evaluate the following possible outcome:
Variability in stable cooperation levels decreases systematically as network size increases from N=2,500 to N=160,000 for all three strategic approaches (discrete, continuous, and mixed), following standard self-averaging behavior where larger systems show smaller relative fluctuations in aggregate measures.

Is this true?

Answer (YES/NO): YES